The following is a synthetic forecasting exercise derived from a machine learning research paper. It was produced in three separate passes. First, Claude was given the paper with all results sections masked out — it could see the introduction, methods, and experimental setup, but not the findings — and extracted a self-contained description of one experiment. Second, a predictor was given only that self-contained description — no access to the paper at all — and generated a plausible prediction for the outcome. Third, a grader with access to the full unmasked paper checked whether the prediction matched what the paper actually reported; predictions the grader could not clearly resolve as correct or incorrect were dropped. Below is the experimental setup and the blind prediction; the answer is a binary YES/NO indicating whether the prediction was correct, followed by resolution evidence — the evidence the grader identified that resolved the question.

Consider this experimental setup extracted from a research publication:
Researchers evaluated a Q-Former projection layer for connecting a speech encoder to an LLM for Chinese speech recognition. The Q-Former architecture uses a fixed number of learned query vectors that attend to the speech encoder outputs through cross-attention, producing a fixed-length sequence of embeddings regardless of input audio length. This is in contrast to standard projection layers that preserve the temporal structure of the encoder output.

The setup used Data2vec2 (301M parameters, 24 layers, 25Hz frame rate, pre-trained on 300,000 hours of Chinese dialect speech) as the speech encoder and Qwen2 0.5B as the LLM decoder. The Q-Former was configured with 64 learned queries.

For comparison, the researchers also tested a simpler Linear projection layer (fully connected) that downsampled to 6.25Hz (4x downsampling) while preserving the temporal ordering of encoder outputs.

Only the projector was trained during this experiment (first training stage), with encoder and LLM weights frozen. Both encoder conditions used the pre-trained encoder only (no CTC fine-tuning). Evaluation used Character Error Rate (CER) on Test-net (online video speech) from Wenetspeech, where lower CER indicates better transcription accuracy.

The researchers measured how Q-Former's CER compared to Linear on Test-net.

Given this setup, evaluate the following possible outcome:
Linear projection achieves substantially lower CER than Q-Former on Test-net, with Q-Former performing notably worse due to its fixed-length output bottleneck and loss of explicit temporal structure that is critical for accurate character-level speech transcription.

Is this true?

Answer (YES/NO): YES